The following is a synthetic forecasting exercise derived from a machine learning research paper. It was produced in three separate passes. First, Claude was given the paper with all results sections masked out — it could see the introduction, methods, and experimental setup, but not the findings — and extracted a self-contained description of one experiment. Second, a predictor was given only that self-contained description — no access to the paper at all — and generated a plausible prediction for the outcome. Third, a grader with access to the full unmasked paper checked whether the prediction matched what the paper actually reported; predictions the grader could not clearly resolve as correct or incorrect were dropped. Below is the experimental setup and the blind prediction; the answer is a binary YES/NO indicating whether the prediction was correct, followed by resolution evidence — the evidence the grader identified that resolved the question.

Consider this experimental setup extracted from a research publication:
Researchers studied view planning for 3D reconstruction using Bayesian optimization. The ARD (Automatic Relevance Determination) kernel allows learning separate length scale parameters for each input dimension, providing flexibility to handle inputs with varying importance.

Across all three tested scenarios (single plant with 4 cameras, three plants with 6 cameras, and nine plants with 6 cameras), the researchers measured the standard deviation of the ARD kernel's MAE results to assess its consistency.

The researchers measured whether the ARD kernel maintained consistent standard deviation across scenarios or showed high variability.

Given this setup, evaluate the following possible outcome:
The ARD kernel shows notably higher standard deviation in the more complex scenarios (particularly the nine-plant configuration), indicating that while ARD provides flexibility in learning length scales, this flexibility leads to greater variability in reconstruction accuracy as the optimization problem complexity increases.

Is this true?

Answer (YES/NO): YES